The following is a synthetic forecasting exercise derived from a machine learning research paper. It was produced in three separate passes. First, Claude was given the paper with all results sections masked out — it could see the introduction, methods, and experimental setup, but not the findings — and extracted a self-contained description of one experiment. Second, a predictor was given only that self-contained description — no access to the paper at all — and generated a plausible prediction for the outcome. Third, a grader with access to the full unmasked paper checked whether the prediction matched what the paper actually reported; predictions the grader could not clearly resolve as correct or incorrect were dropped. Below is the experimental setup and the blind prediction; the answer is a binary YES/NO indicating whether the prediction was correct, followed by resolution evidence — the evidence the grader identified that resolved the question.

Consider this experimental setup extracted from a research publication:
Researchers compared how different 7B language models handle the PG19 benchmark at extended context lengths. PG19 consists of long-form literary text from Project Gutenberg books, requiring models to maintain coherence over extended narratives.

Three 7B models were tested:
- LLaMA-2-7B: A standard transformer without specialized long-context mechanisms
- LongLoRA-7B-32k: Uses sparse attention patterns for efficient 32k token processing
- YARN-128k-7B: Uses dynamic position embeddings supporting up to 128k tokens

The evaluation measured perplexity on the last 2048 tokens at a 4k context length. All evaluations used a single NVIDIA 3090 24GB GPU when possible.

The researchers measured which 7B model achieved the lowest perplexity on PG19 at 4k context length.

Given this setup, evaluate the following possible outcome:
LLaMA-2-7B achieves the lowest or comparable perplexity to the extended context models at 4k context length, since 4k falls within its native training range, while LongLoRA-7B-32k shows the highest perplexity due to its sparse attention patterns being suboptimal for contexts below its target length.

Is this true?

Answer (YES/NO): NO